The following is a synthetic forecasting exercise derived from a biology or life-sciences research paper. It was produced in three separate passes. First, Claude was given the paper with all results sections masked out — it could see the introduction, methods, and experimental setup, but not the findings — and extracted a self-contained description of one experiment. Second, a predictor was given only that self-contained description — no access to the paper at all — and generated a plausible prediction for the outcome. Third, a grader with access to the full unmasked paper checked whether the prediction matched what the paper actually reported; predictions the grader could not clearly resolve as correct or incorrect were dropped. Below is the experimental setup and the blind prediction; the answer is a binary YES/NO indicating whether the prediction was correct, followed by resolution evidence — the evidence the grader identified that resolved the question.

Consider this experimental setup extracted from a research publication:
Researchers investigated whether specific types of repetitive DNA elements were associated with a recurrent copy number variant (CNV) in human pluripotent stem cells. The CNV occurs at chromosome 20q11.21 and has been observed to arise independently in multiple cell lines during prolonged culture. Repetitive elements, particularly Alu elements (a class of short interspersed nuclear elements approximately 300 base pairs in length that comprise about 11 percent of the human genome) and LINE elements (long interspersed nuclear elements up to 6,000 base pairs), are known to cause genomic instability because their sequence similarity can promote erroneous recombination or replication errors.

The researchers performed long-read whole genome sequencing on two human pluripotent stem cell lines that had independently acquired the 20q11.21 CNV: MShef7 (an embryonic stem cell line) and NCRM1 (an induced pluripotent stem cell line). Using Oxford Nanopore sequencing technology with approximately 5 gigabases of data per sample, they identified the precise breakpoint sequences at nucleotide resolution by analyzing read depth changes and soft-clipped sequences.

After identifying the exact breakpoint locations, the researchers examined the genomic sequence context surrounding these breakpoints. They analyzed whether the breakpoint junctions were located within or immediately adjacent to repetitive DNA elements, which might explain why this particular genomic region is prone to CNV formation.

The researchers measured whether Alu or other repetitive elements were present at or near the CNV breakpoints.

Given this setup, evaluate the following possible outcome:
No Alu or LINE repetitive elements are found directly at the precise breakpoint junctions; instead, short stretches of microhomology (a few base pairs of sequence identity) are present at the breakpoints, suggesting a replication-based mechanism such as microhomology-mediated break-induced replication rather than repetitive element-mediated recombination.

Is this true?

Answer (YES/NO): NO